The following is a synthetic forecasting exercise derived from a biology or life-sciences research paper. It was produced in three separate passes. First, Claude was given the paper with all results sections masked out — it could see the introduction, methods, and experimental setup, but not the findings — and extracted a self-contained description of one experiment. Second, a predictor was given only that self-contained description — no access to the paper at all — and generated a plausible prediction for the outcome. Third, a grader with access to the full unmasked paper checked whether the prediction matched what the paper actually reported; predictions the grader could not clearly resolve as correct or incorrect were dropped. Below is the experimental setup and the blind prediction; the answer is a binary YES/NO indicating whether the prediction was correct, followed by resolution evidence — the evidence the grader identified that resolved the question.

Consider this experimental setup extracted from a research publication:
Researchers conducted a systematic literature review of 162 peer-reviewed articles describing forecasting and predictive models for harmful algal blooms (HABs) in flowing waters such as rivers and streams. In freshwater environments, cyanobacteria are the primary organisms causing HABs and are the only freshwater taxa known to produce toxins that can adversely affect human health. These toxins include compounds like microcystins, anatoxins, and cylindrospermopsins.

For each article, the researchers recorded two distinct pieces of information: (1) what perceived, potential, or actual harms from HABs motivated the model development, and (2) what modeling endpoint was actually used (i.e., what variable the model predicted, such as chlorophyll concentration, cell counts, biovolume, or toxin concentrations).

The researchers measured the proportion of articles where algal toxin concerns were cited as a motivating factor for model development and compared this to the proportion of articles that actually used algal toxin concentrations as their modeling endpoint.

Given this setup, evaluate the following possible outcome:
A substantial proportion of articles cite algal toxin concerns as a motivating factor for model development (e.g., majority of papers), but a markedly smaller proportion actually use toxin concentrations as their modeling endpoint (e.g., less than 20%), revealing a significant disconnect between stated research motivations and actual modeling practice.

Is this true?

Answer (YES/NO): NO